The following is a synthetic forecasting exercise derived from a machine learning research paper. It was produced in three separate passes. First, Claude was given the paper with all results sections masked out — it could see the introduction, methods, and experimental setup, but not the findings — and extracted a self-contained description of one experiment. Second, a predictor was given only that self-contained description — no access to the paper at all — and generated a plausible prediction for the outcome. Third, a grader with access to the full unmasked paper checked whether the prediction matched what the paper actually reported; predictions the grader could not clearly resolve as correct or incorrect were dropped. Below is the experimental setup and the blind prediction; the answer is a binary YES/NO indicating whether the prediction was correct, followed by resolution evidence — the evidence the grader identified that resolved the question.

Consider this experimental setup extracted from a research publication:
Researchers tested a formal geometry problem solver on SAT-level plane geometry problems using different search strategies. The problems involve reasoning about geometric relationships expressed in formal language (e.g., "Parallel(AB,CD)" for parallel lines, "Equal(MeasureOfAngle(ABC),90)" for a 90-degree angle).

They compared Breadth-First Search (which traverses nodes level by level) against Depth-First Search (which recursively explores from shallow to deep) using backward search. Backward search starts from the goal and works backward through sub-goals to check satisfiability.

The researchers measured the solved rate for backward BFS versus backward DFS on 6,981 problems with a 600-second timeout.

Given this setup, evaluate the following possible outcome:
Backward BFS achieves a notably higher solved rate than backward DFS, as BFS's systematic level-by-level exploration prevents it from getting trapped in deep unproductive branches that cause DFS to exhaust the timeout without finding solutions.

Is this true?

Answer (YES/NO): NO